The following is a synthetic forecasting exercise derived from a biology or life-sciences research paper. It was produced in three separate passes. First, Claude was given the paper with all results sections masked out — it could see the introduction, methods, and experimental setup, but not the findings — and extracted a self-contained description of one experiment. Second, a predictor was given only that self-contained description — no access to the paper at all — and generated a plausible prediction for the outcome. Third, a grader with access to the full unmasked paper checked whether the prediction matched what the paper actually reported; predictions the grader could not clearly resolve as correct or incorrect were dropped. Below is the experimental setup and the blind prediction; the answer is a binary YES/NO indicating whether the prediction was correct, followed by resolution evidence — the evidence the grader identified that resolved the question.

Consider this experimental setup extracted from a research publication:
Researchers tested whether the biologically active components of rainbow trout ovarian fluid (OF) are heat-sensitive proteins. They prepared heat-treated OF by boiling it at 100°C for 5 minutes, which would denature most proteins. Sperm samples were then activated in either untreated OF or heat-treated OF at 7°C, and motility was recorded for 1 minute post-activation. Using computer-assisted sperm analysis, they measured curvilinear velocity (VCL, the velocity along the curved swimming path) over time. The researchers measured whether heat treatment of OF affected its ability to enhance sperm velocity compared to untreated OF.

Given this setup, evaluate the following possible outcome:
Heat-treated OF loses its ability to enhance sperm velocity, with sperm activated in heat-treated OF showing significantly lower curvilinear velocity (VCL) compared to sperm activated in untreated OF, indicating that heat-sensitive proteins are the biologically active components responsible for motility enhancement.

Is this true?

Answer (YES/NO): NO